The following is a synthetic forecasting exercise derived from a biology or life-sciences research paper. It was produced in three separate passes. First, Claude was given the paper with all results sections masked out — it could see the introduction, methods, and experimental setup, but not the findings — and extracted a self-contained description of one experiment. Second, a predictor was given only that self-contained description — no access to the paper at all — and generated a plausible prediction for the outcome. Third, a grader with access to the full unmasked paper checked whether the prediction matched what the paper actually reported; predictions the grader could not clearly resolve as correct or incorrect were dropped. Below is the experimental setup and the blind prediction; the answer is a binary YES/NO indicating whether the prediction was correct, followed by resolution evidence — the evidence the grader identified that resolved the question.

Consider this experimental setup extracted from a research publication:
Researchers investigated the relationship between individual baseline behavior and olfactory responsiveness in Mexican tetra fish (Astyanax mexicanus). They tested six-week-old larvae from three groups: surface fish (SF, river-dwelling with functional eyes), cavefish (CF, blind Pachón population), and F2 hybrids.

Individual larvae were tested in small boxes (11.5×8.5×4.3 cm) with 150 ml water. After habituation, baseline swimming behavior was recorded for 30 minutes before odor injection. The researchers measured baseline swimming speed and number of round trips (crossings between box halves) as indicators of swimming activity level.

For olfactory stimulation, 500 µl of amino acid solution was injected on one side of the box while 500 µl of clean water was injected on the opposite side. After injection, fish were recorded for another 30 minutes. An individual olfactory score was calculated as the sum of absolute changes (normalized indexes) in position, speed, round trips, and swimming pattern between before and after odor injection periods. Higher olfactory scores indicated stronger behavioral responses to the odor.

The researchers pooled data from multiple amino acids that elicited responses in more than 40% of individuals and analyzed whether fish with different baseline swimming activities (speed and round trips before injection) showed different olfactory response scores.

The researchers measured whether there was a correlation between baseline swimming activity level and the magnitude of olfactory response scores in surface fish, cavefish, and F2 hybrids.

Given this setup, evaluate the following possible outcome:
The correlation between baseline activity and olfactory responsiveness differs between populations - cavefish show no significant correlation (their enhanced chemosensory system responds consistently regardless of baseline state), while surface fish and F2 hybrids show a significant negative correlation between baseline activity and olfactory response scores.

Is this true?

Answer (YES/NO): NO